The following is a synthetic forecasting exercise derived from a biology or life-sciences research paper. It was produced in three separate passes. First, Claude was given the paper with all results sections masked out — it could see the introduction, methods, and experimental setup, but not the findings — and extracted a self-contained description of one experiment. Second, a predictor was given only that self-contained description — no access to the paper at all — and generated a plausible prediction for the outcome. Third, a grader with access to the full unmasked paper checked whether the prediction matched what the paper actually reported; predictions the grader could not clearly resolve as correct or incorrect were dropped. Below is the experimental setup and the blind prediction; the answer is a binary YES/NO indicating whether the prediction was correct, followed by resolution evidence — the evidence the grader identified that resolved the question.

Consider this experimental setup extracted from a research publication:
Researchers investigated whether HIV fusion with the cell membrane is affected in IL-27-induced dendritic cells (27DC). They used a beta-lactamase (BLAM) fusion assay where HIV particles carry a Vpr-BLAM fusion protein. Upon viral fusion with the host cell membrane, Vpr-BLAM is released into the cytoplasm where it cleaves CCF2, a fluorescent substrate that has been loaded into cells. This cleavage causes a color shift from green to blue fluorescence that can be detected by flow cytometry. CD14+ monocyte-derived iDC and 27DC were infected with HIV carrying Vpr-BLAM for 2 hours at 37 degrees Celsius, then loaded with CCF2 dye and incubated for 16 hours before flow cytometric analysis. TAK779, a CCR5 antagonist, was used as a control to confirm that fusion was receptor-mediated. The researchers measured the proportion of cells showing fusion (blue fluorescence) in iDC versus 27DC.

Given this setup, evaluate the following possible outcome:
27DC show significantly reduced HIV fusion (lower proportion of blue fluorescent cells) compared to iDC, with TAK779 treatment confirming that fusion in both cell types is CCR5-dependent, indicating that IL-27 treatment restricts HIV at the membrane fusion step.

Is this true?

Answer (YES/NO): NO